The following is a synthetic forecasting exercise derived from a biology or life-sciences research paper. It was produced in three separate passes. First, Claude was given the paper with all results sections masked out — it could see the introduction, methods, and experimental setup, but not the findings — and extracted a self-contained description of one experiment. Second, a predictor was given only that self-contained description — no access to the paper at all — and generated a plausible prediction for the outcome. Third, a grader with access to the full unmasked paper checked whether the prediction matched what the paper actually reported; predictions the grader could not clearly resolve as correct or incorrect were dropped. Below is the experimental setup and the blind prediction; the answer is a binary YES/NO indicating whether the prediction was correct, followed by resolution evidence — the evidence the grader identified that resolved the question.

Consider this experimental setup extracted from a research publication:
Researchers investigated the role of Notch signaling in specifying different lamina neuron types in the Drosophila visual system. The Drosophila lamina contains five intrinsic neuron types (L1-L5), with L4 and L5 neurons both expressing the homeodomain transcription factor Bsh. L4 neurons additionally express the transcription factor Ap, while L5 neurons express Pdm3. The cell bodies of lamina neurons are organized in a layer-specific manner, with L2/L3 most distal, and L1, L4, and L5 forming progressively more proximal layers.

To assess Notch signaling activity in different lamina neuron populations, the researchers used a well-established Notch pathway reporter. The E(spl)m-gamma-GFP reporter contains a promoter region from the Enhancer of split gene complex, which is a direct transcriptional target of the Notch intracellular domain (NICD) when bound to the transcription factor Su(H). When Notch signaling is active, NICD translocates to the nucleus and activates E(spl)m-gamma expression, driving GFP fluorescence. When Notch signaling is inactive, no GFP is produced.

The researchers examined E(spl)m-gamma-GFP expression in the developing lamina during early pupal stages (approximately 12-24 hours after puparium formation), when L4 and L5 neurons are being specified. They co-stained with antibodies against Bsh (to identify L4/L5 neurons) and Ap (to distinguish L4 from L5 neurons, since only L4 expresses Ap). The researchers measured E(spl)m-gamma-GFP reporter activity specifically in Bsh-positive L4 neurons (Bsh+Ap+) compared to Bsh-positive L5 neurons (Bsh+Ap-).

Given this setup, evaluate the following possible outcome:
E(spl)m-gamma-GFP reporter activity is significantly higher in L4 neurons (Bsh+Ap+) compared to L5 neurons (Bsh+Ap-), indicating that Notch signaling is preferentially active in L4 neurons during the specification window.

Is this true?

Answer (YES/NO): NO